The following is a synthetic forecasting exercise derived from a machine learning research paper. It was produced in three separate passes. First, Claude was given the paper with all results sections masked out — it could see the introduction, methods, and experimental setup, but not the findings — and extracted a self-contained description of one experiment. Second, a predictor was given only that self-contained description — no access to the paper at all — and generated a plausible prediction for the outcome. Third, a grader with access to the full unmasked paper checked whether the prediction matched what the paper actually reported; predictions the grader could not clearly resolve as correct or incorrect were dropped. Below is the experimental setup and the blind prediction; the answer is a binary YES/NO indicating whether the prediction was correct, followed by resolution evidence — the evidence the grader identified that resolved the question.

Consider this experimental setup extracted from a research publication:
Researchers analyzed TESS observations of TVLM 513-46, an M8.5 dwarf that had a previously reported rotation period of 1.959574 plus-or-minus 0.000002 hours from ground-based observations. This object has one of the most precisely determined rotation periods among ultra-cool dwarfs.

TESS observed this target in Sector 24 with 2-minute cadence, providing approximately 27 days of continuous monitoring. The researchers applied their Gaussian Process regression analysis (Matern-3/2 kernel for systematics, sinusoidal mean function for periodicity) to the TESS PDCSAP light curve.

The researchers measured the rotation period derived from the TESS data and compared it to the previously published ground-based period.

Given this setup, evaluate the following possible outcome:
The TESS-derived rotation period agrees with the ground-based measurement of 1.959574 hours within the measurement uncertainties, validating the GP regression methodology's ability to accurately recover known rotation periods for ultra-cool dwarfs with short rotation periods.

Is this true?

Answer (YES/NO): YES